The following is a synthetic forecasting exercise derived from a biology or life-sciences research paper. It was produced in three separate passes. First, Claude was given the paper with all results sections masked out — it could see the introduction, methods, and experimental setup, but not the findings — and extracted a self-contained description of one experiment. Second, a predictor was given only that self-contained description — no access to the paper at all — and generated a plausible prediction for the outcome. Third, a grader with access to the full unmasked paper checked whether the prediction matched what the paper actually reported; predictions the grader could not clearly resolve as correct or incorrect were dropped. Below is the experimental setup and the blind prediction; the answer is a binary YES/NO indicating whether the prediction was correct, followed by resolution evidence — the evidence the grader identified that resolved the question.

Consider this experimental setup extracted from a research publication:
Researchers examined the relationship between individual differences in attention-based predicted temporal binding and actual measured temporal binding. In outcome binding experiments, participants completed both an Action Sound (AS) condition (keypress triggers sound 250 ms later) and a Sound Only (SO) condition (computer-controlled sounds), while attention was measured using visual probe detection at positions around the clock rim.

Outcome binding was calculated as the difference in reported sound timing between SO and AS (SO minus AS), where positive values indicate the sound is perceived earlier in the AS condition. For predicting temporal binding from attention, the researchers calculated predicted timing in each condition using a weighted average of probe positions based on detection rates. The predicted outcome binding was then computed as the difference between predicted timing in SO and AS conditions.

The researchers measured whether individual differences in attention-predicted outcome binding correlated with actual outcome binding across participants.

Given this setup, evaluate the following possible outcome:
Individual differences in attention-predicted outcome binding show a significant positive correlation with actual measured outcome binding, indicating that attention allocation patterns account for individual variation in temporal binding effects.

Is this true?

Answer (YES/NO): YES